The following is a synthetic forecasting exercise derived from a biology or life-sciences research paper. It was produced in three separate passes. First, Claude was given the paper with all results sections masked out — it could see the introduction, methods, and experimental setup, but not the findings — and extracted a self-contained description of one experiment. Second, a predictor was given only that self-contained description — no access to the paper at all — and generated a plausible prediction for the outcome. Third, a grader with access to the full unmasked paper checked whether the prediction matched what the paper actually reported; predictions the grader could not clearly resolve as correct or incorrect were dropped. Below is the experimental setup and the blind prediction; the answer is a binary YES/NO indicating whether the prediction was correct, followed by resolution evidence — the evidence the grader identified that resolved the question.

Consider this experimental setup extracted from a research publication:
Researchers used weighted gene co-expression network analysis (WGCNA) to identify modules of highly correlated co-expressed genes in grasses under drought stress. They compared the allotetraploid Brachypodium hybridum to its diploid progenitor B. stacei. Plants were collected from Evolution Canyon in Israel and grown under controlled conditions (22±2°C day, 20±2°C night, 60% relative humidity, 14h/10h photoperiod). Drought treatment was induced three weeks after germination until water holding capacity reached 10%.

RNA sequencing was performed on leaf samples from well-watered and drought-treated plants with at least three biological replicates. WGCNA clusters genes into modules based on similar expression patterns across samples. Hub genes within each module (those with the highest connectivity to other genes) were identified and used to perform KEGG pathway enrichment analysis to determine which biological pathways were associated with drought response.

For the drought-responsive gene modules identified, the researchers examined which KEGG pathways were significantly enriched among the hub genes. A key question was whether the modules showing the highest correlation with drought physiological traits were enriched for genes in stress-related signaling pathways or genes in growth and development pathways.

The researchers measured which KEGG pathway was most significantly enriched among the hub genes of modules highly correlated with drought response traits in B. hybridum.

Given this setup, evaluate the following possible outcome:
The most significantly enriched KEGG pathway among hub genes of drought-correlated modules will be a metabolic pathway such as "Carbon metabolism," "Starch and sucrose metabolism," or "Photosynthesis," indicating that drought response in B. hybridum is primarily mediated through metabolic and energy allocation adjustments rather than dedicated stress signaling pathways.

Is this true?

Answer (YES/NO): NO